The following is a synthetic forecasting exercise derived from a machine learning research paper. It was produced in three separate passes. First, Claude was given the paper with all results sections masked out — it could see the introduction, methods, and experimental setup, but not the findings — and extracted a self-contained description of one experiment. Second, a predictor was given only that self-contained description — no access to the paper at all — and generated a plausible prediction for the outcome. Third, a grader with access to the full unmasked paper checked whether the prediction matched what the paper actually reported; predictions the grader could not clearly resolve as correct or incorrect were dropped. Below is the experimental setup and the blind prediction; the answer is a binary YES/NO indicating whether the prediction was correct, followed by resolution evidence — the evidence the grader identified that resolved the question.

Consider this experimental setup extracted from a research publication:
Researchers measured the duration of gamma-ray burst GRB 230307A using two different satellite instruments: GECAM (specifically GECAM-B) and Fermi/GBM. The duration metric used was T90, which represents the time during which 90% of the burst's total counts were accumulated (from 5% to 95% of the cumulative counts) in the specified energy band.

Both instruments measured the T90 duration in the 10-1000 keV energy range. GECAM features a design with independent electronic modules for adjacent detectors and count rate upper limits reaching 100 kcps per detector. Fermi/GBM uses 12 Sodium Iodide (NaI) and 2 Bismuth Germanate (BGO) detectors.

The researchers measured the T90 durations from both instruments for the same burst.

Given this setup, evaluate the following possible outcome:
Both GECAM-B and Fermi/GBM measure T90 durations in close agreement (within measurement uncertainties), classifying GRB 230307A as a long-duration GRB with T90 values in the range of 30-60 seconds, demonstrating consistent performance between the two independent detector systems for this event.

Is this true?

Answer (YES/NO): NO